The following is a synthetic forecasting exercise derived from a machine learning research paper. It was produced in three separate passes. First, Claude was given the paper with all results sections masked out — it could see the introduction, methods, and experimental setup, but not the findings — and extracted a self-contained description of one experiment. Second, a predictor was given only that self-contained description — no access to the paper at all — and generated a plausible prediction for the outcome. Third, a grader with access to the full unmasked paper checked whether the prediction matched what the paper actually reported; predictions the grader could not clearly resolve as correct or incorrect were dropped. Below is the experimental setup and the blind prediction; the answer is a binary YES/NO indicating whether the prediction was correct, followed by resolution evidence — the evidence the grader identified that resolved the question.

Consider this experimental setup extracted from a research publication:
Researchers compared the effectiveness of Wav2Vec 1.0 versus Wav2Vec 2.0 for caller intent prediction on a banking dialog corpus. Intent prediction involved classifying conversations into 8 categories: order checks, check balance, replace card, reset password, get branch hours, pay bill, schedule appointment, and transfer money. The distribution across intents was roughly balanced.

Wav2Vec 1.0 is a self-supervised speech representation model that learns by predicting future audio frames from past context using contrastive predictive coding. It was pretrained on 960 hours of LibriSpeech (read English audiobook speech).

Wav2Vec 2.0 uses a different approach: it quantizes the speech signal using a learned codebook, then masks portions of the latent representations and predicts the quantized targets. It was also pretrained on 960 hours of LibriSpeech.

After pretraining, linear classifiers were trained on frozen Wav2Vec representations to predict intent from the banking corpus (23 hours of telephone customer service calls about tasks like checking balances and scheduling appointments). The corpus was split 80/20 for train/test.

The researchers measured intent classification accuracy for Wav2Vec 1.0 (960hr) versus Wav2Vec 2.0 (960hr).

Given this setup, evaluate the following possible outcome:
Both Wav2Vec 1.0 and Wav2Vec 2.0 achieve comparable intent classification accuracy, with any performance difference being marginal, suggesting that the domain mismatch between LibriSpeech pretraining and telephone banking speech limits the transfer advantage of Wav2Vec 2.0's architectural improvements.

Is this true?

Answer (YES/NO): NO